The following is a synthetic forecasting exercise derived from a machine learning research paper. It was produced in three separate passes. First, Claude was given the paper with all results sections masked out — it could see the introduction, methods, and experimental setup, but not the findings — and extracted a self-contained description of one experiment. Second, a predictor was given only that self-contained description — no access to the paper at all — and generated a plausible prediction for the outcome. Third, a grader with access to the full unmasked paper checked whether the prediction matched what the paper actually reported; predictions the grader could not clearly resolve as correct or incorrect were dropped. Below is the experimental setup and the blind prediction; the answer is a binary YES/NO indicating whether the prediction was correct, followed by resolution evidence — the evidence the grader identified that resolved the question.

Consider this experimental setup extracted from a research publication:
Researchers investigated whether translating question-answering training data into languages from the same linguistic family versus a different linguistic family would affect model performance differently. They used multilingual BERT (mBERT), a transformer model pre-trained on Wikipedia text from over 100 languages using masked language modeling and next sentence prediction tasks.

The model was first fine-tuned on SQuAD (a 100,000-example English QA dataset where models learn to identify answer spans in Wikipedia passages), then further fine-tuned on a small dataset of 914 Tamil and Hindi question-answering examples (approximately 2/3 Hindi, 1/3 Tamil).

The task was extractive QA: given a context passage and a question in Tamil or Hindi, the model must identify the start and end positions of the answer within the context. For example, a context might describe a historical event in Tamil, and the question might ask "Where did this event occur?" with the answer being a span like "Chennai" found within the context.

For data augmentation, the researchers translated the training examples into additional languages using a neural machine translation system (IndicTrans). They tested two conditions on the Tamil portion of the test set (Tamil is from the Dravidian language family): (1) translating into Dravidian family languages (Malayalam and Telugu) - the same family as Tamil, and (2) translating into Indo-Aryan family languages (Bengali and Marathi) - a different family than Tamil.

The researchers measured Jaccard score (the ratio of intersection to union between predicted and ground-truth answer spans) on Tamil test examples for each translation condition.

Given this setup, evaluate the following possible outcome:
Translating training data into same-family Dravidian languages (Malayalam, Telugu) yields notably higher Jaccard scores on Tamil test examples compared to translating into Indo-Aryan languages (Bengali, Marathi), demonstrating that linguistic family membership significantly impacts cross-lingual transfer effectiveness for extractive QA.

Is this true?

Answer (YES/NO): YES